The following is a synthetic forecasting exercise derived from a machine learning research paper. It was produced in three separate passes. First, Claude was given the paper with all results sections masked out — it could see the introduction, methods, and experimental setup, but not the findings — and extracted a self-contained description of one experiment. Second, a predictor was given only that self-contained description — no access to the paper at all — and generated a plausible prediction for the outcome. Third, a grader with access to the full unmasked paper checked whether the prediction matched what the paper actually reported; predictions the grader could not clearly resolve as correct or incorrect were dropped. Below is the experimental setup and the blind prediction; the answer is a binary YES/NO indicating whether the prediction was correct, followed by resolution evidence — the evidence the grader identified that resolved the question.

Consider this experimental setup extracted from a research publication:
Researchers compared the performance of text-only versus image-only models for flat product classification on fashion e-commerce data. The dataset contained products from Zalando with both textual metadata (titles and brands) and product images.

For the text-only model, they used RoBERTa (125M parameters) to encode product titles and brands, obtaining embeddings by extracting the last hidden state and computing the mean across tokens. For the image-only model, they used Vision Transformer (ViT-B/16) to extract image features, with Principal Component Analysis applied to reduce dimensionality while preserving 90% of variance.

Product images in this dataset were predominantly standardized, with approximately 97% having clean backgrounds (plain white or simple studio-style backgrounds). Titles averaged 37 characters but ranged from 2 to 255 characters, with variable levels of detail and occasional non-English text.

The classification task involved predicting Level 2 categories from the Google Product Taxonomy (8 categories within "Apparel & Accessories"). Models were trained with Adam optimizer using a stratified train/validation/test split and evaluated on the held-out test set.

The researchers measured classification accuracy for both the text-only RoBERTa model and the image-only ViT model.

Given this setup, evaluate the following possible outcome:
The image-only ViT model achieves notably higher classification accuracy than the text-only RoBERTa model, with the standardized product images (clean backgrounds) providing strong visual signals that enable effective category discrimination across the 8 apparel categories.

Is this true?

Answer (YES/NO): NO